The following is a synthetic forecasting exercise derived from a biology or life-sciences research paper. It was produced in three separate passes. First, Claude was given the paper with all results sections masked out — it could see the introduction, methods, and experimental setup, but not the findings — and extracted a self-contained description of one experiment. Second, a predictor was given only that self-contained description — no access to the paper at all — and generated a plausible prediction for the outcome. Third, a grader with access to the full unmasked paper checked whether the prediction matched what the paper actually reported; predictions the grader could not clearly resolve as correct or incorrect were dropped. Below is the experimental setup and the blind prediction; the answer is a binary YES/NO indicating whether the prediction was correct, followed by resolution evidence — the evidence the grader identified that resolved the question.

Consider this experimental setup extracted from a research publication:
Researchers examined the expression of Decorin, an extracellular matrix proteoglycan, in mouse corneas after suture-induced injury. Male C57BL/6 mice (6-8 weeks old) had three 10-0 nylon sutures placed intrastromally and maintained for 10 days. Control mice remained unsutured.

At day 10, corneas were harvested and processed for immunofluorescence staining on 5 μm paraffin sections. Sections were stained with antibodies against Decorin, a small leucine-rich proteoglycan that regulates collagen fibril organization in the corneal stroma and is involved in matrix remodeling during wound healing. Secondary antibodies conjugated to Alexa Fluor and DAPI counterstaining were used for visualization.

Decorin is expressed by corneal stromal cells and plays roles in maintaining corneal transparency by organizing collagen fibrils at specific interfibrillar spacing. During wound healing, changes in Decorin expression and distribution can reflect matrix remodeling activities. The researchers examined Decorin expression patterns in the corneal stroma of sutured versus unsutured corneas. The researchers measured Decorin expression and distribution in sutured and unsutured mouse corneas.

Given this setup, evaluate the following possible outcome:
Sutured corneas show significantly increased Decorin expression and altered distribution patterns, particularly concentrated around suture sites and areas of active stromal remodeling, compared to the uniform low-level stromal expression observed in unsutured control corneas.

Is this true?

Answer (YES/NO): NO